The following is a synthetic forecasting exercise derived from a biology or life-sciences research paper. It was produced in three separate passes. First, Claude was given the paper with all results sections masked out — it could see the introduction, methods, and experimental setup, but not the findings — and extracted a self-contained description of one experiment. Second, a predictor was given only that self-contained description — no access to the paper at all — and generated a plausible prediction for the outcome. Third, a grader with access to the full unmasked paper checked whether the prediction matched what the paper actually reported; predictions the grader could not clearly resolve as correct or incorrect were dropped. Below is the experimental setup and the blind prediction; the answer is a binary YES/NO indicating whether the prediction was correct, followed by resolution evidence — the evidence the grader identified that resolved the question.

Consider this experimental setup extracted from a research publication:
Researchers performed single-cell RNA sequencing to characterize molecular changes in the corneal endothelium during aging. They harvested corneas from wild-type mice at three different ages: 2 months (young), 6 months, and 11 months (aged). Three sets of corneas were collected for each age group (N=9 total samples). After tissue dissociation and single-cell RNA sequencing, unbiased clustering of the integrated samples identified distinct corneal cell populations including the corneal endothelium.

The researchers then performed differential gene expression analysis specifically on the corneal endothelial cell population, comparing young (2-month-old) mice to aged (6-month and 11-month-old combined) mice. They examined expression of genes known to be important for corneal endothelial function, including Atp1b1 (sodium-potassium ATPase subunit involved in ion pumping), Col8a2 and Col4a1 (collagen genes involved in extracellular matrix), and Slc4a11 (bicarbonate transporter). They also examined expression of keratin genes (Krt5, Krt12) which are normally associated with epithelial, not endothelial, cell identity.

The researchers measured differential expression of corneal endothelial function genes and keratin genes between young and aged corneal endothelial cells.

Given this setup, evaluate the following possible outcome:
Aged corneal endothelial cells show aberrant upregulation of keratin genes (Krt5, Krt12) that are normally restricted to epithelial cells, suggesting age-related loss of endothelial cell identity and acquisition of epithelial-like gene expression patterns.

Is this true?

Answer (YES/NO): YES